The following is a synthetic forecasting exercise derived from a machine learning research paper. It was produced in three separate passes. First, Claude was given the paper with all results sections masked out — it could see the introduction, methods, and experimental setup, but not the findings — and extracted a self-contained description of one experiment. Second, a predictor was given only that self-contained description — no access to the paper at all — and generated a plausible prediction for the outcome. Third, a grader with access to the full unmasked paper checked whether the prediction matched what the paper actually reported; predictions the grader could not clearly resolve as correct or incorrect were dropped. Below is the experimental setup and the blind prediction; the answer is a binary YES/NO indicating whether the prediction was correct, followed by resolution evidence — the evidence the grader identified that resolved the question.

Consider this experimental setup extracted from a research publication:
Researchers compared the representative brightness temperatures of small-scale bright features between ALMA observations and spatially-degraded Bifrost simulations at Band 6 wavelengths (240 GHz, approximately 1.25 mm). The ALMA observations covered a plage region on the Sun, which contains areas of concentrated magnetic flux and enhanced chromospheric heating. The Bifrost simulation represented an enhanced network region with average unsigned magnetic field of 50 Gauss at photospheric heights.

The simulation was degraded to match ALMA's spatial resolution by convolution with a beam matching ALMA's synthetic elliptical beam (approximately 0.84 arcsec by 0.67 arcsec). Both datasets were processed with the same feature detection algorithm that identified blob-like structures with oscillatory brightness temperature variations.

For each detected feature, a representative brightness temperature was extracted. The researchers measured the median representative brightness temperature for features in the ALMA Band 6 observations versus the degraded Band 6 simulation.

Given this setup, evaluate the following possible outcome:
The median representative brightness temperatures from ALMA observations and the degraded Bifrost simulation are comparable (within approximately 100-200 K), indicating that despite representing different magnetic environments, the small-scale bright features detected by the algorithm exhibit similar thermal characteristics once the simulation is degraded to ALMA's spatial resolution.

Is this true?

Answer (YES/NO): NO